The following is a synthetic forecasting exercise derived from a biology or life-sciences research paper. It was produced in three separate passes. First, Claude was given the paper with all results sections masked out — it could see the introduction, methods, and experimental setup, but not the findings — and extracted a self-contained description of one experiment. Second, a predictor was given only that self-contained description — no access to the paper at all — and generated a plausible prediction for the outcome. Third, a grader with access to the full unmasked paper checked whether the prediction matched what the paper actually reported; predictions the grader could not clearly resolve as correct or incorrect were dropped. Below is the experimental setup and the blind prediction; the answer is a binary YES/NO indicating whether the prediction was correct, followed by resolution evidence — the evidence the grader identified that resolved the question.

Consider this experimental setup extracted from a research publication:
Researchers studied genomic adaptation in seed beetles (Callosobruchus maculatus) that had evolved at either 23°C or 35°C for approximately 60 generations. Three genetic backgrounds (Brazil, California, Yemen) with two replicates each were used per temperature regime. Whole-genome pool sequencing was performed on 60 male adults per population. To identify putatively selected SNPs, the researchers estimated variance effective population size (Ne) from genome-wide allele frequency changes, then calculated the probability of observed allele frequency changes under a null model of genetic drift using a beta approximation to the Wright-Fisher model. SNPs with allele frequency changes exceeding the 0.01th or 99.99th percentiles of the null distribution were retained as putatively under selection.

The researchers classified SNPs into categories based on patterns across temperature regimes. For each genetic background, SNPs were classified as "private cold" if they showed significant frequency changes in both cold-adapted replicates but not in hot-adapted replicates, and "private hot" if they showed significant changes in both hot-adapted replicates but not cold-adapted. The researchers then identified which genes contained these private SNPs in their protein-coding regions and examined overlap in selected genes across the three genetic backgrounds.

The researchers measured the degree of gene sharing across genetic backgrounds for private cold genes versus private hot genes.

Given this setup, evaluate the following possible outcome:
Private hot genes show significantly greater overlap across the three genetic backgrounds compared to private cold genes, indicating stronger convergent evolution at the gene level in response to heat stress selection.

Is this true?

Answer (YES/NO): NO